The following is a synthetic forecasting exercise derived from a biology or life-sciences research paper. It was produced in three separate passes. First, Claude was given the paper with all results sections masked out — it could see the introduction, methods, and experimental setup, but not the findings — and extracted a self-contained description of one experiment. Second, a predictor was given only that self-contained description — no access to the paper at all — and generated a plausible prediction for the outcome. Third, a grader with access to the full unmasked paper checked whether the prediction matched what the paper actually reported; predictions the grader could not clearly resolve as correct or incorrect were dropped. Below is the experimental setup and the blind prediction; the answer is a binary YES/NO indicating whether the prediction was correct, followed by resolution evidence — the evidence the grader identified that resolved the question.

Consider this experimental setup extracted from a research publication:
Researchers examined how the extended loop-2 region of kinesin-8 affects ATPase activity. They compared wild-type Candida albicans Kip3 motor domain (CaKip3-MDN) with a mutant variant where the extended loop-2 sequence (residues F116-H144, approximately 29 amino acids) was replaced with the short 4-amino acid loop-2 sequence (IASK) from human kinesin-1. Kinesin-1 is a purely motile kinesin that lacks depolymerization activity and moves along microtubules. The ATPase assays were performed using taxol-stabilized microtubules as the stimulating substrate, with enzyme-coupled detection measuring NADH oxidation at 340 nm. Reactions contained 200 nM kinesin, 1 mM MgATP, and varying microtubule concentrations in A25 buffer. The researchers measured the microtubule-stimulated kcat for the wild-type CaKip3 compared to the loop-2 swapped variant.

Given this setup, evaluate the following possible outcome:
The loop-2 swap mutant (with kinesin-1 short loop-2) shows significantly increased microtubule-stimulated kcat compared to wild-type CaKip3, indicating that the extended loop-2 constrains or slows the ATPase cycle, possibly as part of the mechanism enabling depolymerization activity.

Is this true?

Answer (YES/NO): YES